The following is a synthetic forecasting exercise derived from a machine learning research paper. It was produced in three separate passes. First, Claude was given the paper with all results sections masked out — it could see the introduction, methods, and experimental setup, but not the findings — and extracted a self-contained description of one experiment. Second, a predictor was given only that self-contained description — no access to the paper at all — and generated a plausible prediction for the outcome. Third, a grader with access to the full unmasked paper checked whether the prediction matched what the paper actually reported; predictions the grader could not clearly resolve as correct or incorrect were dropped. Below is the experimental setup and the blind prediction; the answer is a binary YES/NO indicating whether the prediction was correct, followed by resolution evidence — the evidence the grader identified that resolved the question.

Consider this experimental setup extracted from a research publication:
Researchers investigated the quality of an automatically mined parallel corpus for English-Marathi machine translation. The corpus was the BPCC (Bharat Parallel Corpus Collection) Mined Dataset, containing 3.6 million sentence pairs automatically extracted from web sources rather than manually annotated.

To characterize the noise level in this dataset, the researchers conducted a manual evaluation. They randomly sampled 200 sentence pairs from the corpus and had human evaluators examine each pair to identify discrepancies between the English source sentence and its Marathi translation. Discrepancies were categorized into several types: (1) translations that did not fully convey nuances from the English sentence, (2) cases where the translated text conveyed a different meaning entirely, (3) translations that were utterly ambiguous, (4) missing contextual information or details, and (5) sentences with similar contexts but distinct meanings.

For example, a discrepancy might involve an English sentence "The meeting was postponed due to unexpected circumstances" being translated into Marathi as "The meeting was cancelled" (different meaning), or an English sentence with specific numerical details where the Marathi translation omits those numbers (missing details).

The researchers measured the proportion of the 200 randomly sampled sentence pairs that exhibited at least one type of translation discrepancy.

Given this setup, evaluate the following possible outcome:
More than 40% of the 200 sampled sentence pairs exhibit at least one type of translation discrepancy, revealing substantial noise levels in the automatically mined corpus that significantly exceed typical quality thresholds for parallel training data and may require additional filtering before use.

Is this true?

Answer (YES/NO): YES